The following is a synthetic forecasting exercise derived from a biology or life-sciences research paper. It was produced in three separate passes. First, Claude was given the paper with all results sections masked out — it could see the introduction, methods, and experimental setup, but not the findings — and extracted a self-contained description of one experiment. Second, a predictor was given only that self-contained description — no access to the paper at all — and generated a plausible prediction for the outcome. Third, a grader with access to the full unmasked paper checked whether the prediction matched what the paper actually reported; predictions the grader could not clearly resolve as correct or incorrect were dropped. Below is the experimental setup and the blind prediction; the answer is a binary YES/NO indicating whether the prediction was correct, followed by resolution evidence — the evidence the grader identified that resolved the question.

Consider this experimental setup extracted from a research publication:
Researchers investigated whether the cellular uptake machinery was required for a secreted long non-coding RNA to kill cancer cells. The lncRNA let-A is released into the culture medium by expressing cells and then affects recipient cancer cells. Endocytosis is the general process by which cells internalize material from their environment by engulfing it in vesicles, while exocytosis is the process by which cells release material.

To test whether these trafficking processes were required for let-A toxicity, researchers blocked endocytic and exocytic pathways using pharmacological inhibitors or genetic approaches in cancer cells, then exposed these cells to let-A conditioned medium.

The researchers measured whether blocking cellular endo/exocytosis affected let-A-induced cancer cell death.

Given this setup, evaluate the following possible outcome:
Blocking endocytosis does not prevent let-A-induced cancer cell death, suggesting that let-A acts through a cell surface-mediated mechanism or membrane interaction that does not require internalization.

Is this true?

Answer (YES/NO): NO